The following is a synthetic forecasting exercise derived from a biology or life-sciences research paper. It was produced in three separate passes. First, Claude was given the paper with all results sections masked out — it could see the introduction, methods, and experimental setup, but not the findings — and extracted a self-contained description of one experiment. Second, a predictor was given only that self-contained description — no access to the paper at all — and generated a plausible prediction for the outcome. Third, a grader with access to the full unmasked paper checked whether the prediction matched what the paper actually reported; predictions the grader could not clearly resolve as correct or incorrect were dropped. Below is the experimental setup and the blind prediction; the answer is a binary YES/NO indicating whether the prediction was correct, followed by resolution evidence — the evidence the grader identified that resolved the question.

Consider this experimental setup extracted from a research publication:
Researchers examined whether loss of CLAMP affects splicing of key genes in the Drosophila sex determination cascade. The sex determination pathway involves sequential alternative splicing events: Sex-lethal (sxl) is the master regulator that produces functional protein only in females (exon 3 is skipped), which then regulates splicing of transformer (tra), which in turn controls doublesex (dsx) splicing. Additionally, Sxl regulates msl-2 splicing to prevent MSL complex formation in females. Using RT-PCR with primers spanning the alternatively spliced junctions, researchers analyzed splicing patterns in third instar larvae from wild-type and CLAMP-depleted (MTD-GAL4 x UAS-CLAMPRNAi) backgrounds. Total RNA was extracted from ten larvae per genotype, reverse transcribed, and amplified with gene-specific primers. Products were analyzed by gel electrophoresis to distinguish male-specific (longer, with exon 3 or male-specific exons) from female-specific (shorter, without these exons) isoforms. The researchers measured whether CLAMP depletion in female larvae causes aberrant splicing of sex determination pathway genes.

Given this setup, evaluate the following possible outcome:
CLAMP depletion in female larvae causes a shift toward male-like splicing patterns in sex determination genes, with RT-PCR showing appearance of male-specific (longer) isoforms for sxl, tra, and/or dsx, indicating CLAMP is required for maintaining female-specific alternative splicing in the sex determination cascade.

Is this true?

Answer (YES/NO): YES